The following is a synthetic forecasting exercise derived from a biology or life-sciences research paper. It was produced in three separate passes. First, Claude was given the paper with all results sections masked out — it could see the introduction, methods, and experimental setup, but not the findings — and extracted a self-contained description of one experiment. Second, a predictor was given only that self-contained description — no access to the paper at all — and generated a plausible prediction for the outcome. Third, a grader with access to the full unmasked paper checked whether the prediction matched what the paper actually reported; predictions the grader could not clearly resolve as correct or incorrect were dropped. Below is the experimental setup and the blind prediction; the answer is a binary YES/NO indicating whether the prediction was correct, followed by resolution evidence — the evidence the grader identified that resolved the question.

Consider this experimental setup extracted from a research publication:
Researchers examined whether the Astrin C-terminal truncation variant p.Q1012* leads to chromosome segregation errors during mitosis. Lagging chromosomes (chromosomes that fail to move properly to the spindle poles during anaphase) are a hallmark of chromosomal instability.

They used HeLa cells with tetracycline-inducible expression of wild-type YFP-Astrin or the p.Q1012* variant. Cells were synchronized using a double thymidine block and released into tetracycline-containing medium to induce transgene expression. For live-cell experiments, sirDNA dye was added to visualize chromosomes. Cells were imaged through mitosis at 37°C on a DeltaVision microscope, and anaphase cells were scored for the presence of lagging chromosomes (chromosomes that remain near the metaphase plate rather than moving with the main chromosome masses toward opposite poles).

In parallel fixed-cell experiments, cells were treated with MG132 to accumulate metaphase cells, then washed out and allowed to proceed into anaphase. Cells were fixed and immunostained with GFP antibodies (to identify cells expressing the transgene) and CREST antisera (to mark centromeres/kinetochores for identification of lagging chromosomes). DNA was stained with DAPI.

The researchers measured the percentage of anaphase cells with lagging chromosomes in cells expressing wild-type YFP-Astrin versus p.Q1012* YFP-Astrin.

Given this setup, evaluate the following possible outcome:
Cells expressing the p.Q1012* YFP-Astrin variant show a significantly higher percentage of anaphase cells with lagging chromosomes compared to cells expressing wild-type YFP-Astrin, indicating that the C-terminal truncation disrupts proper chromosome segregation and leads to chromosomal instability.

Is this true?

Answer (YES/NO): YES